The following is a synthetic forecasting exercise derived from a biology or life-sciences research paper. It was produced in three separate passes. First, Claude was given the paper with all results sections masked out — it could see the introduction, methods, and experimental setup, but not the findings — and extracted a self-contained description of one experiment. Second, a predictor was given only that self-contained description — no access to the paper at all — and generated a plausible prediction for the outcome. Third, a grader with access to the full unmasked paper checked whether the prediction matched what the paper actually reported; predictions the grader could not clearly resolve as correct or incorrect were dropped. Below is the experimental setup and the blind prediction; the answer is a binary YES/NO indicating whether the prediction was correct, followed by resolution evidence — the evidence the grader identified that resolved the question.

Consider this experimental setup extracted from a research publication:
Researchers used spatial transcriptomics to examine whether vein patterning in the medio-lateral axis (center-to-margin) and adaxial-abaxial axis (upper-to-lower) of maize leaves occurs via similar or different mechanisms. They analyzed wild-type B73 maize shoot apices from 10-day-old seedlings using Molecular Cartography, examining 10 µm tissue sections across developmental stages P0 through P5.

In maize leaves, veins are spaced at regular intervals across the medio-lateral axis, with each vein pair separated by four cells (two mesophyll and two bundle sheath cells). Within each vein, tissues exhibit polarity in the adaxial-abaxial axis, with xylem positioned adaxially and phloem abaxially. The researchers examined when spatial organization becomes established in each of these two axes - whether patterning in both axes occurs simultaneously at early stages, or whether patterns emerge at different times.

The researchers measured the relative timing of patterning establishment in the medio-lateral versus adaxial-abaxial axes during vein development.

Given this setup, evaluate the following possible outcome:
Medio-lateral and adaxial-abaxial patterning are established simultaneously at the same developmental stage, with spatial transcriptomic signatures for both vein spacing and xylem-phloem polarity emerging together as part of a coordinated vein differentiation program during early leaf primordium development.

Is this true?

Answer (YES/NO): NO